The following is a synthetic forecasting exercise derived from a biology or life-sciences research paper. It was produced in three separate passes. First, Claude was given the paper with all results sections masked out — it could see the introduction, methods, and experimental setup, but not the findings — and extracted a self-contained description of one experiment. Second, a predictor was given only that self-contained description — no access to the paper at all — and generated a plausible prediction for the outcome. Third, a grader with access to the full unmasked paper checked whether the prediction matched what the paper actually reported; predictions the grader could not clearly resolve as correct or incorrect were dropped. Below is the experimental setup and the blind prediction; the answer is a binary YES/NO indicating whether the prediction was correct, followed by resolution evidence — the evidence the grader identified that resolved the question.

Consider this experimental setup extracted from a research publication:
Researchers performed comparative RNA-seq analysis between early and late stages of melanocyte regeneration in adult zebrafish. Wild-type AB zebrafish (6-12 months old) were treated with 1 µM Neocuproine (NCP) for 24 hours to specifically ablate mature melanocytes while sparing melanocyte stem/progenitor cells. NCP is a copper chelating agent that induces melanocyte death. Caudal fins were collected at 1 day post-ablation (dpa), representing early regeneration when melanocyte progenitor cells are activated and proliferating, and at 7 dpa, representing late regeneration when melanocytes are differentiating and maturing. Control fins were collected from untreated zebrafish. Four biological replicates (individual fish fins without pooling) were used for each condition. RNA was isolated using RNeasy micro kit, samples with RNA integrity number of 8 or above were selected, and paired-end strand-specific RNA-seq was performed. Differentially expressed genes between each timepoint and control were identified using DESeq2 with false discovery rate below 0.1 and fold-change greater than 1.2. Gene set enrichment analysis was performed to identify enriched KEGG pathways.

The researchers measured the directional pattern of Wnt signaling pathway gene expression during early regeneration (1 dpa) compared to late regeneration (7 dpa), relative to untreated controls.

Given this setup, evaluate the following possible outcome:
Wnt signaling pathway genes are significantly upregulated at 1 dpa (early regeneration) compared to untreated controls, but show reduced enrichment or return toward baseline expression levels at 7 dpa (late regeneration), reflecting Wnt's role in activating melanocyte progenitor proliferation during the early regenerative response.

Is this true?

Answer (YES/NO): NO